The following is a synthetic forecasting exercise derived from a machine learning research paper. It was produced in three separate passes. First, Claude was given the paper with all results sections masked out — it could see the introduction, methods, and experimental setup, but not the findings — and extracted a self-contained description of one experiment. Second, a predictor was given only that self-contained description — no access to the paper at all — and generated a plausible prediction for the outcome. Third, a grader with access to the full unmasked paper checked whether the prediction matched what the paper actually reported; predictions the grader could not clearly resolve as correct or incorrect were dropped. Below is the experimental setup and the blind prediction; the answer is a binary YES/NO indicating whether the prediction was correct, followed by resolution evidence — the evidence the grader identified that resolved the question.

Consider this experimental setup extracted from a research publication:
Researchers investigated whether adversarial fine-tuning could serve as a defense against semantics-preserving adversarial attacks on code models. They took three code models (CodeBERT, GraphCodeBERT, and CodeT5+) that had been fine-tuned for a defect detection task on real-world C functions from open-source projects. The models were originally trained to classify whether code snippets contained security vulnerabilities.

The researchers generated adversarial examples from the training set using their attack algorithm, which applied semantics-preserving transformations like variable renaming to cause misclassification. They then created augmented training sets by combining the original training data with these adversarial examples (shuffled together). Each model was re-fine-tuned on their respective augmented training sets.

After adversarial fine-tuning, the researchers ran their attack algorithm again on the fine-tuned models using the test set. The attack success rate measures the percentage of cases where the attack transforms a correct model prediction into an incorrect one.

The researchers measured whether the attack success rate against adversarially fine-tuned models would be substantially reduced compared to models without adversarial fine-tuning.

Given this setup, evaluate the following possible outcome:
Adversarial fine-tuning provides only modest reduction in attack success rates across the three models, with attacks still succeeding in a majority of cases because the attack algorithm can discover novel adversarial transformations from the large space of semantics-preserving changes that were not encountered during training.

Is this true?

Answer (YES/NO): NO